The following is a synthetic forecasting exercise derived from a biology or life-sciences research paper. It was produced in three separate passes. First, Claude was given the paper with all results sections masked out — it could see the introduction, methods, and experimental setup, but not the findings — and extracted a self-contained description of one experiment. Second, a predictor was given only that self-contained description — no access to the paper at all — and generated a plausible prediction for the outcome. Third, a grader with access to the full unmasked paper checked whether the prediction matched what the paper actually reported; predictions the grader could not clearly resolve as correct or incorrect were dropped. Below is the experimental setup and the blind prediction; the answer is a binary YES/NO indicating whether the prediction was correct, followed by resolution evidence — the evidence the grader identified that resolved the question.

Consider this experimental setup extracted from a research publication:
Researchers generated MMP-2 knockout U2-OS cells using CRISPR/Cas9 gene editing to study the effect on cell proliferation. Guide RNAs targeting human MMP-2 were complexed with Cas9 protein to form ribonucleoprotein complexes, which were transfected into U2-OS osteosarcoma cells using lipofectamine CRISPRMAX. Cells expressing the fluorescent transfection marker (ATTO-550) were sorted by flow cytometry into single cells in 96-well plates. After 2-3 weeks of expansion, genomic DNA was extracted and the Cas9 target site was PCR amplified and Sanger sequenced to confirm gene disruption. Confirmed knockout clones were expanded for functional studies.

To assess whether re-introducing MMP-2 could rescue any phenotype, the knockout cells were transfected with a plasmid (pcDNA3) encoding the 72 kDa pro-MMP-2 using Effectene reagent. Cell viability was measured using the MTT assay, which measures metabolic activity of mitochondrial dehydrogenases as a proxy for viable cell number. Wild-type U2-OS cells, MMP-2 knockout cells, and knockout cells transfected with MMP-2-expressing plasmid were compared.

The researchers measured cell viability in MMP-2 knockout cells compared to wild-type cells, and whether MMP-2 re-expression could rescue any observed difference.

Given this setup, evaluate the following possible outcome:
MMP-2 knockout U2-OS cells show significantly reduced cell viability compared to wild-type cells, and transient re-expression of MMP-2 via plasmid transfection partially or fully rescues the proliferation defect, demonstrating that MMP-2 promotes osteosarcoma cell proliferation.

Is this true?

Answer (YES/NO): YES